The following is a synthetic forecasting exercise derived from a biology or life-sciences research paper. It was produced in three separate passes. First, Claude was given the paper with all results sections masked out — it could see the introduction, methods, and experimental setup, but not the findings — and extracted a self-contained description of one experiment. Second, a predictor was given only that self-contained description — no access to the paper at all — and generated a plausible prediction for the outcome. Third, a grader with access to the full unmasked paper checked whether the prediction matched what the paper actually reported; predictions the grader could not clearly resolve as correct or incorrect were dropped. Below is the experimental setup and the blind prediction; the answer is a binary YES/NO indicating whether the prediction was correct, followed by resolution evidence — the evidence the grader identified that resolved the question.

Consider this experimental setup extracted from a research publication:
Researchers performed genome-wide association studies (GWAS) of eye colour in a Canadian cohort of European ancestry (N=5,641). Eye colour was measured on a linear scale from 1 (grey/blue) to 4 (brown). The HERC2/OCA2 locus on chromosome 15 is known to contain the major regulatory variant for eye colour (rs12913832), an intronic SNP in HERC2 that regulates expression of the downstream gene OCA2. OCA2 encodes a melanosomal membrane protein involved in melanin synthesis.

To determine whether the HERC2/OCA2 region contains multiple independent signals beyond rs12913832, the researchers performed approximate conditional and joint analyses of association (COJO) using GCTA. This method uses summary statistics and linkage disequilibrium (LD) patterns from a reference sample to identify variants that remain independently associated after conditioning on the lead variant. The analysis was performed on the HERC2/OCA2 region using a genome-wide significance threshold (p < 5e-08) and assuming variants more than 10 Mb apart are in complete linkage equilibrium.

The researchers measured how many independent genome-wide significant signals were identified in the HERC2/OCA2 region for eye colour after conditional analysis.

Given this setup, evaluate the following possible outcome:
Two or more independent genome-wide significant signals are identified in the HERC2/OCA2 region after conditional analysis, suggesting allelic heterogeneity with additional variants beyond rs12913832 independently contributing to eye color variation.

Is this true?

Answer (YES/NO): YES